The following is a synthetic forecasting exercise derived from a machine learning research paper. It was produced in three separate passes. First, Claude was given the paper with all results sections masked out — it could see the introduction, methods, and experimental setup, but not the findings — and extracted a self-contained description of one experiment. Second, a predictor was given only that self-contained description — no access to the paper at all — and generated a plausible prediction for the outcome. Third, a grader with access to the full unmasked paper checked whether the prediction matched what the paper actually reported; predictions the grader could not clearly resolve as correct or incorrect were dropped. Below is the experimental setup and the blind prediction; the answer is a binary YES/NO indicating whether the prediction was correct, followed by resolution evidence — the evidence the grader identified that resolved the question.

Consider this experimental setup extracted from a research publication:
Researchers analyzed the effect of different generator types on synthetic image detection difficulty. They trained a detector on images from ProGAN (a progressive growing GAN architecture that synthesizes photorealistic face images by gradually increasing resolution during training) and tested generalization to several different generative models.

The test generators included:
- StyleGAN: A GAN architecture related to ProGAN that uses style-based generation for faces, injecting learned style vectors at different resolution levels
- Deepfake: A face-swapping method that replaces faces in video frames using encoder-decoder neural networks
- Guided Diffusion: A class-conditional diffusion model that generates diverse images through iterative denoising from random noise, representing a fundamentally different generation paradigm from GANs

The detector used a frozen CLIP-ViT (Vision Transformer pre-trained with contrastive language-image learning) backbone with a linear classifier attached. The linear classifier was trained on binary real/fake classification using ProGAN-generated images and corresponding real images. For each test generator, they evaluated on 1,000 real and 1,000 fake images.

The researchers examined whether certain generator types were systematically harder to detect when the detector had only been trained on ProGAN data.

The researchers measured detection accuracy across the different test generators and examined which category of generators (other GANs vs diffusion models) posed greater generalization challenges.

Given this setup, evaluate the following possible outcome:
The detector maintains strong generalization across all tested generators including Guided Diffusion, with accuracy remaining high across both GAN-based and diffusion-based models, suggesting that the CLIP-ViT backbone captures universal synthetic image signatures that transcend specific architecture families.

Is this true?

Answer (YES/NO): NO